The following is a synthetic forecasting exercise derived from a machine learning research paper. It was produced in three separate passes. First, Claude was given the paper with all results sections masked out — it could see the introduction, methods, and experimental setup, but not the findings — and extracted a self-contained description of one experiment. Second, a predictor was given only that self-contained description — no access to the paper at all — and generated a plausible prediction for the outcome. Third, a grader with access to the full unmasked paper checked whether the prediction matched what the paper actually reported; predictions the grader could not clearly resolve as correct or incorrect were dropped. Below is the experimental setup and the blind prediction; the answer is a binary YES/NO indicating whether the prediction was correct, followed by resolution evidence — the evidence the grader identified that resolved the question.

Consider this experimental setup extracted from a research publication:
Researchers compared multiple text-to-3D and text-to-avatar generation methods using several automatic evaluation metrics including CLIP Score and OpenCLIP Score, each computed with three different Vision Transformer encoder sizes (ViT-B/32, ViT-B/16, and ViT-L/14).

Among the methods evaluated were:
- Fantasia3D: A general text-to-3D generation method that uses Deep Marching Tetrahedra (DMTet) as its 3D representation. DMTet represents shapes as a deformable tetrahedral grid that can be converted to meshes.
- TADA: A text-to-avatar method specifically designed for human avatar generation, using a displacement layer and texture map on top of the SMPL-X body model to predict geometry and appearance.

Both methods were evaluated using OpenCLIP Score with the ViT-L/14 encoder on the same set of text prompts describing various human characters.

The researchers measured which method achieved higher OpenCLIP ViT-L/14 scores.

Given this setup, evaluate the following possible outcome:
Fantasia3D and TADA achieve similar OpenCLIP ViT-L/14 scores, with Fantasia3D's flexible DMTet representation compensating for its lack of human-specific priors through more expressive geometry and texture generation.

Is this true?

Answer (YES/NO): NO